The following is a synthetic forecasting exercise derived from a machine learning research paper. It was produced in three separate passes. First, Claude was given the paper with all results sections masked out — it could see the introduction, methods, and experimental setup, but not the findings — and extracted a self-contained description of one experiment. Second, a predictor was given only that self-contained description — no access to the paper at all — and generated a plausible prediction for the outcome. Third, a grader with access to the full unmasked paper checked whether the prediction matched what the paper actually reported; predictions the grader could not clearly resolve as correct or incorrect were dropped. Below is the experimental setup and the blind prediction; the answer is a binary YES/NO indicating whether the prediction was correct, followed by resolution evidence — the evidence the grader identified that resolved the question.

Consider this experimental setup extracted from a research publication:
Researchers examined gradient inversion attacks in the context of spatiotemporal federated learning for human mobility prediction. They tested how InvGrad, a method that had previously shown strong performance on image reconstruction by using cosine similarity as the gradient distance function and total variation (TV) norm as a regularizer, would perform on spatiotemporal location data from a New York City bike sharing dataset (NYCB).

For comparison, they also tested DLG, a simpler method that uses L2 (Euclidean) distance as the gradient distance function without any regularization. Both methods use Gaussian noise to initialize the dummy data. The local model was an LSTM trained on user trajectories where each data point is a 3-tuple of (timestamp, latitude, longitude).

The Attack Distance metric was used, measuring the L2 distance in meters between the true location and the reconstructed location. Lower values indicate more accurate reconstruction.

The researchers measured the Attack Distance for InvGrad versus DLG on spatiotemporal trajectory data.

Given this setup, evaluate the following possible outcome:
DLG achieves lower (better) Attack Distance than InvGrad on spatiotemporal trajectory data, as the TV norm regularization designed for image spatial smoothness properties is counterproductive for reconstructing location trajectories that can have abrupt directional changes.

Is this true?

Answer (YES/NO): NO